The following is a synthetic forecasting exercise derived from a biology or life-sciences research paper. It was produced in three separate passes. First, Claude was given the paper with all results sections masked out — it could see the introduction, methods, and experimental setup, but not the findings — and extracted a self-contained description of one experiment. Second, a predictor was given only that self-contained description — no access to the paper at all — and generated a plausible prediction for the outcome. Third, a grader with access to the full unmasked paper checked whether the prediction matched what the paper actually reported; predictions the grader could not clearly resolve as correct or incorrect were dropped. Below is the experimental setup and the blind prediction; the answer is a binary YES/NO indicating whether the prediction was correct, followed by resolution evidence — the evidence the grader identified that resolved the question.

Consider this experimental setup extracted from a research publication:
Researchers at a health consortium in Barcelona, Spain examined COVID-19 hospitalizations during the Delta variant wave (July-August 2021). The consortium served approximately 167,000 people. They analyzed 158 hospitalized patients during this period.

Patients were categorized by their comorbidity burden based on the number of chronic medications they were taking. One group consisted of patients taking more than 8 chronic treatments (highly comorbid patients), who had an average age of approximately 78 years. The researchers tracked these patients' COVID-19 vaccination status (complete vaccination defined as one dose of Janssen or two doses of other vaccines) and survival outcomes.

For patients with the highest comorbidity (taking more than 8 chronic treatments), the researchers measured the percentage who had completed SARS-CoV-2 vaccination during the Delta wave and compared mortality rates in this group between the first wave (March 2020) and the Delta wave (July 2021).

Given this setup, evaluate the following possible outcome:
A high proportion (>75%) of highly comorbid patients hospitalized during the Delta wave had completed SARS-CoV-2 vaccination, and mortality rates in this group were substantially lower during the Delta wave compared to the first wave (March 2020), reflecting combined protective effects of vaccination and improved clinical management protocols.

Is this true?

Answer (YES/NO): YES